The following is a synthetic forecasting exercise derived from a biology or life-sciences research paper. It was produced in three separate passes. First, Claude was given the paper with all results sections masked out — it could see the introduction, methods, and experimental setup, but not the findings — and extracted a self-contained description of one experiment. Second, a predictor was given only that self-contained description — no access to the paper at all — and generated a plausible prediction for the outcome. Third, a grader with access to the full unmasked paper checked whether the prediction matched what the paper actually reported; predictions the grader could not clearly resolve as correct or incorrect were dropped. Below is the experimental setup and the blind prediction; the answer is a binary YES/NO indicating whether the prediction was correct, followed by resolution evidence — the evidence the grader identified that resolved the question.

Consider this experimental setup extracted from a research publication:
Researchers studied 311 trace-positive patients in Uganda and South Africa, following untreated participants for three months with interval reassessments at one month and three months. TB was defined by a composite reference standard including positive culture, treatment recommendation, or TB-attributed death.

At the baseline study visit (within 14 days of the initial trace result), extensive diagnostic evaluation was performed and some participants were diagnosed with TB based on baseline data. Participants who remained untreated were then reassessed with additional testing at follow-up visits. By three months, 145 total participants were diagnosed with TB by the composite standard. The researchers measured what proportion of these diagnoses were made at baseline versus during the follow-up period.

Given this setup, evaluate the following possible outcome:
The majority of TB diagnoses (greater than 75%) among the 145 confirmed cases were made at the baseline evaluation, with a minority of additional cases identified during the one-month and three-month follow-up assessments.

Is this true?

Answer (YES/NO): YES